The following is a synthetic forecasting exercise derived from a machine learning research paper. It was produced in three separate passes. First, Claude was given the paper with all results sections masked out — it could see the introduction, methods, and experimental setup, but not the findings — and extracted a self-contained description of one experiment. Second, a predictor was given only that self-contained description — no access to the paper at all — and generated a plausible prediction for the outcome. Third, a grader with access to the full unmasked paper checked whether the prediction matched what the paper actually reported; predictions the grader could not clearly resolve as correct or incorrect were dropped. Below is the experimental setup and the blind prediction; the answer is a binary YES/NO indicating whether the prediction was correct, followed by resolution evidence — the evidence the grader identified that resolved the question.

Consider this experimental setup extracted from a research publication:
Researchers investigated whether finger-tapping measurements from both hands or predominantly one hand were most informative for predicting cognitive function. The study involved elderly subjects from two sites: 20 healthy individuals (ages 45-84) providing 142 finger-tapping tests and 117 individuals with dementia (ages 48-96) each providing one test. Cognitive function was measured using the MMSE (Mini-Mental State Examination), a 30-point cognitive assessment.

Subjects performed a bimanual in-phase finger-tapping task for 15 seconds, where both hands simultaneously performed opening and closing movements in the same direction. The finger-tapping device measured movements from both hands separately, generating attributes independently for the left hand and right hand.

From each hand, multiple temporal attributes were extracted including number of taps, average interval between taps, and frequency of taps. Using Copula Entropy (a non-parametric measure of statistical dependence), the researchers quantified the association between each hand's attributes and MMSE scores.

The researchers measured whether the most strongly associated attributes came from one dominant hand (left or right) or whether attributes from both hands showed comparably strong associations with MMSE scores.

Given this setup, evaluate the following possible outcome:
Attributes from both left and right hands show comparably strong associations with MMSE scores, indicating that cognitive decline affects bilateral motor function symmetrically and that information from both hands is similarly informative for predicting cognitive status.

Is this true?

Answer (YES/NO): YES